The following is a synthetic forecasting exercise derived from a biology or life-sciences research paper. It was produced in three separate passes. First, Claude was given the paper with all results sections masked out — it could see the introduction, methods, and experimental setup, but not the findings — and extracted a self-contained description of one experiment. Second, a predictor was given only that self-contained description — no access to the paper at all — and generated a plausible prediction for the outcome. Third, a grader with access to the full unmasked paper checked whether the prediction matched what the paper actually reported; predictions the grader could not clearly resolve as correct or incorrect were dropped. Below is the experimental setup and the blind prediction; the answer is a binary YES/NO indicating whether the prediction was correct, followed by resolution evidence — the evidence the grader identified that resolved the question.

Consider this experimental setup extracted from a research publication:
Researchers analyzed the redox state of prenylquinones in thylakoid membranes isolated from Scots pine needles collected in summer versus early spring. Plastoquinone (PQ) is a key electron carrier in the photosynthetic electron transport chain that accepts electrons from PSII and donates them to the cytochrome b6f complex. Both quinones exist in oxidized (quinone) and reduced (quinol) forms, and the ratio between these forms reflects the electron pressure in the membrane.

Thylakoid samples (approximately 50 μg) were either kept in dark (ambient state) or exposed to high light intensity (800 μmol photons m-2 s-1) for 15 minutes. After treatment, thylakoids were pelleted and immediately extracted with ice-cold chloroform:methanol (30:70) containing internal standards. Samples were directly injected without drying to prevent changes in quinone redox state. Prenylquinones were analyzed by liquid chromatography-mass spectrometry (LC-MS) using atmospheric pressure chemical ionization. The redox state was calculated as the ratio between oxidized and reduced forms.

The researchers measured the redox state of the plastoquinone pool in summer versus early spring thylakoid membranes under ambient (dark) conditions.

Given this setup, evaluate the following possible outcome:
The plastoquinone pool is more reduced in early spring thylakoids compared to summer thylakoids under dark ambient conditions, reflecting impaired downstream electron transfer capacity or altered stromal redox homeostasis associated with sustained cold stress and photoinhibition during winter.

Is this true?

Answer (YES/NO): YES